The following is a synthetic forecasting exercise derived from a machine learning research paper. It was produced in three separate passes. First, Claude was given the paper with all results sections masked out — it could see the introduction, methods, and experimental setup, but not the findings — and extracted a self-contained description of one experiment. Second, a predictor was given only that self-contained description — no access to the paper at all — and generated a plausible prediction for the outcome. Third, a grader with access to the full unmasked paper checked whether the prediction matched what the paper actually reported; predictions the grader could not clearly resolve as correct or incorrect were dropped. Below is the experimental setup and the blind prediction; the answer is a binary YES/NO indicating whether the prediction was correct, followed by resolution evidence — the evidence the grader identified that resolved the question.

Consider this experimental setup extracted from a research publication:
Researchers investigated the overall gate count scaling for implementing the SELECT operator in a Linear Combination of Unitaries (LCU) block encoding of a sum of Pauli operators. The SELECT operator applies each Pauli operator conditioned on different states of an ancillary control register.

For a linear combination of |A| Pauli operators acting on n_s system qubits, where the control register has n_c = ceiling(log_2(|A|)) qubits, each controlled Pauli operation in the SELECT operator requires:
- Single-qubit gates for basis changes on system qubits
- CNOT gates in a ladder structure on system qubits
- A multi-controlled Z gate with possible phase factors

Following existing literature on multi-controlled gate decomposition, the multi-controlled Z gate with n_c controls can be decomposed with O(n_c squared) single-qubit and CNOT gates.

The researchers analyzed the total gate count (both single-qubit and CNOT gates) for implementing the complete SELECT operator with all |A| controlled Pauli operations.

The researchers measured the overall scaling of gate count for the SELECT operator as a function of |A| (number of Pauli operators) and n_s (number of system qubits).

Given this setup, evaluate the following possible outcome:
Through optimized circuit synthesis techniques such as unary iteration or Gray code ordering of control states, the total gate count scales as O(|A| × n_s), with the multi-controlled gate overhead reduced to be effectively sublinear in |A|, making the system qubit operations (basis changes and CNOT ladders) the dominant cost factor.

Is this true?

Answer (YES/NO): NO